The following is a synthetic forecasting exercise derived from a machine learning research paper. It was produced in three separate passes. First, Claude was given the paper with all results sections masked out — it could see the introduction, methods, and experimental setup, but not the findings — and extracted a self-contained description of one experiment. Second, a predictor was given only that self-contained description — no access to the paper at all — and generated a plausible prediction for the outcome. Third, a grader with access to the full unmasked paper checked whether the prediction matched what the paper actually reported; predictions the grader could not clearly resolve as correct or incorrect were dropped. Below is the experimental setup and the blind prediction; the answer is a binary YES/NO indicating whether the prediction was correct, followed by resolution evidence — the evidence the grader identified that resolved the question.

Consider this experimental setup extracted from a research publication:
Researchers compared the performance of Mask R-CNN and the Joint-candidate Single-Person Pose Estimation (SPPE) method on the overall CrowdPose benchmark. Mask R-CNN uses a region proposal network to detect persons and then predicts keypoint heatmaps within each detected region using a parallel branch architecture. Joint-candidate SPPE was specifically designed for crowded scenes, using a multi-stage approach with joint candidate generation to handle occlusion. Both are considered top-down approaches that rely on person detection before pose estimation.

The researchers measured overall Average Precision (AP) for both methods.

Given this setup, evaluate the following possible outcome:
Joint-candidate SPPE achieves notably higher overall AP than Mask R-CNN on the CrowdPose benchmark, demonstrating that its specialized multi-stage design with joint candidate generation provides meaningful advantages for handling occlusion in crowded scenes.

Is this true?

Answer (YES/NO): YES